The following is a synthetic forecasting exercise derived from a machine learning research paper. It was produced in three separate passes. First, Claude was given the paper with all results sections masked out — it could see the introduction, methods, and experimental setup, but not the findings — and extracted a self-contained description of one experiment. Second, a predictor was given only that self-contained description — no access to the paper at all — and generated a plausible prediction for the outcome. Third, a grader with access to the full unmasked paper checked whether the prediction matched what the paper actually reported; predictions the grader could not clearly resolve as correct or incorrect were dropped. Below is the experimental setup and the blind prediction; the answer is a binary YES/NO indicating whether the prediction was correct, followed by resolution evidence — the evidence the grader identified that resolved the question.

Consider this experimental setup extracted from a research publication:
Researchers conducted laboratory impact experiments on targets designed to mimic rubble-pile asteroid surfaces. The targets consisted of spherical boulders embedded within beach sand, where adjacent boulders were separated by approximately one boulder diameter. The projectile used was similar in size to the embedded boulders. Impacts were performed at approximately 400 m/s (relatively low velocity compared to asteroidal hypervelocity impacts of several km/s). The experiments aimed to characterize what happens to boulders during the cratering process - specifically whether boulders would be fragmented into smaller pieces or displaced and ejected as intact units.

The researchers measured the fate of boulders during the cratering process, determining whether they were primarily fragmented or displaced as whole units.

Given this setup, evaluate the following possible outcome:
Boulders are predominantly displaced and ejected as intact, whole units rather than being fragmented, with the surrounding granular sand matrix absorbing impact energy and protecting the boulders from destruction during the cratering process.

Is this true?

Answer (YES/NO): YES